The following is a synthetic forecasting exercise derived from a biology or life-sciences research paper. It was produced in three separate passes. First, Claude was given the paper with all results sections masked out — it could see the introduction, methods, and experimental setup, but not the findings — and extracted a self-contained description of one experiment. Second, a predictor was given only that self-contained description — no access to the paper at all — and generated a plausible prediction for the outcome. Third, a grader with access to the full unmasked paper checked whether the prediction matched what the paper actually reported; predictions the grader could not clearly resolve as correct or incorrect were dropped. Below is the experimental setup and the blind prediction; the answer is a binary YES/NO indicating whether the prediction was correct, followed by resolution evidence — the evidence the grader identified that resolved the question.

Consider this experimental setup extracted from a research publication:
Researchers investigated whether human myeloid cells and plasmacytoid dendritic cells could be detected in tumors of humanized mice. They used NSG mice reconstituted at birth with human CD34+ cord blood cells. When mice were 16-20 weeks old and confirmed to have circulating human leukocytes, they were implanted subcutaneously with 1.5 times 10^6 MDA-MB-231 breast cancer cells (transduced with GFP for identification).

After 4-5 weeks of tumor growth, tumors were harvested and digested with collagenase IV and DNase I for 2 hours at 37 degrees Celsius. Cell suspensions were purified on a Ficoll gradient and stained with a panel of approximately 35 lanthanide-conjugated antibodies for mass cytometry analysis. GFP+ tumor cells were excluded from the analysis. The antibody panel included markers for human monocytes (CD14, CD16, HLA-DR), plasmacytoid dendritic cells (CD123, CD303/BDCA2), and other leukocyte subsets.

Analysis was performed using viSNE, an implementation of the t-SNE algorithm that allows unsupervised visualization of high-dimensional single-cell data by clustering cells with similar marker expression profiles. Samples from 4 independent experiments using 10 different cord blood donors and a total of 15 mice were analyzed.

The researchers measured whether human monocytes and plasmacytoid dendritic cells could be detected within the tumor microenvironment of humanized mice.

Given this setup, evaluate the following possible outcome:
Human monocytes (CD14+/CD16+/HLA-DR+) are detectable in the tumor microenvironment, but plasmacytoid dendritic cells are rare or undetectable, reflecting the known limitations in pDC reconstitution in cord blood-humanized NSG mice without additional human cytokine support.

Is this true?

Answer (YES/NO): NO